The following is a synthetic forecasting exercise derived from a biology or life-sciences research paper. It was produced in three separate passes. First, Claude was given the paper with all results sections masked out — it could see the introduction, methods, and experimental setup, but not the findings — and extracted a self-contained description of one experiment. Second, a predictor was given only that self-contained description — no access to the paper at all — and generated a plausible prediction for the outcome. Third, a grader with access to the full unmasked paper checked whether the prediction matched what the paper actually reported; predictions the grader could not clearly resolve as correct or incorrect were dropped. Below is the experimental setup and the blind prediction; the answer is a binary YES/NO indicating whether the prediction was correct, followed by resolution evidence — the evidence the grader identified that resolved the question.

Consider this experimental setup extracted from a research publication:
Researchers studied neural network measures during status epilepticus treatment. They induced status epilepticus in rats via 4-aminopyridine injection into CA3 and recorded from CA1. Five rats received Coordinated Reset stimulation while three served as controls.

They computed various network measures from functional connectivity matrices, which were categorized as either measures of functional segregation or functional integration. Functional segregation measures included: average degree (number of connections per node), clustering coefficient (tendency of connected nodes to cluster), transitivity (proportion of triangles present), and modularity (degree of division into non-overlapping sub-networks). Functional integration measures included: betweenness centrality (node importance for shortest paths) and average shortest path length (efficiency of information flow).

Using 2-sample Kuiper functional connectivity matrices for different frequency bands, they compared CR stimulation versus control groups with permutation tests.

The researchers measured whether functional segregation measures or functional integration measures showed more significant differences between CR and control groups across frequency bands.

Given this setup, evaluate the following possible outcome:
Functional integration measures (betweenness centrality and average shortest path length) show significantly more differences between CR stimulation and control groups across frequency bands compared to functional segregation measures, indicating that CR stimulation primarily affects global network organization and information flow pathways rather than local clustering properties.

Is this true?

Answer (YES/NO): NO